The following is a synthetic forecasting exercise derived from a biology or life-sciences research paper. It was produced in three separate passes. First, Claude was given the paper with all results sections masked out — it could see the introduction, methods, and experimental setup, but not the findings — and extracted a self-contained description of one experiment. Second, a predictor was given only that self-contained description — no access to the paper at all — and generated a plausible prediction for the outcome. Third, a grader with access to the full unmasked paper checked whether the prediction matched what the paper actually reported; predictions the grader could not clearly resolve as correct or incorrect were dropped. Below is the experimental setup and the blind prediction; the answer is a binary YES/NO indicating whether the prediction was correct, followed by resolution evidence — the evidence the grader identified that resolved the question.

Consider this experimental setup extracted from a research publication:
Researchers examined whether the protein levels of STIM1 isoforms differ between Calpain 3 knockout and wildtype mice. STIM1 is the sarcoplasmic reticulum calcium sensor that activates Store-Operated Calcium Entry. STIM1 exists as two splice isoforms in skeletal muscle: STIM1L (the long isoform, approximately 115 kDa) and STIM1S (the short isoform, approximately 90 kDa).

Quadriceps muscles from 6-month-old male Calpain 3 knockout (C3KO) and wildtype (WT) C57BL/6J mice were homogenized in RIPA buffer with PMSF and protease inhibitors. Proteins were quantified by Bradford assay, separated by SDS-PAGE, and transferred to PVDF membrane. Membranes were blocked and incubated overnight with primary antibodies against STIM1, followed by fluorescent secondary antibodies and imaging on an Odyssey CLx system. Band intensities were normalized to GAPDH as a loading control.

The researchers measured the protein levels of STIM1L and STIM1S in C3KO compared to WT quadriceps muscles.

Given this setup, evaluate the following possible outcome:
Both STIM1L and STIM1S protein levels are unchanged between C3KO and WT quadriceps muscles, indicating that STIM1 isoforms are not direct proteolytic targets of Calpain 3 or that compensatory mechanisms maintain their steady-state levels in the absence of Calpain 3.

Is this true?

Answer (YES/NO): YES